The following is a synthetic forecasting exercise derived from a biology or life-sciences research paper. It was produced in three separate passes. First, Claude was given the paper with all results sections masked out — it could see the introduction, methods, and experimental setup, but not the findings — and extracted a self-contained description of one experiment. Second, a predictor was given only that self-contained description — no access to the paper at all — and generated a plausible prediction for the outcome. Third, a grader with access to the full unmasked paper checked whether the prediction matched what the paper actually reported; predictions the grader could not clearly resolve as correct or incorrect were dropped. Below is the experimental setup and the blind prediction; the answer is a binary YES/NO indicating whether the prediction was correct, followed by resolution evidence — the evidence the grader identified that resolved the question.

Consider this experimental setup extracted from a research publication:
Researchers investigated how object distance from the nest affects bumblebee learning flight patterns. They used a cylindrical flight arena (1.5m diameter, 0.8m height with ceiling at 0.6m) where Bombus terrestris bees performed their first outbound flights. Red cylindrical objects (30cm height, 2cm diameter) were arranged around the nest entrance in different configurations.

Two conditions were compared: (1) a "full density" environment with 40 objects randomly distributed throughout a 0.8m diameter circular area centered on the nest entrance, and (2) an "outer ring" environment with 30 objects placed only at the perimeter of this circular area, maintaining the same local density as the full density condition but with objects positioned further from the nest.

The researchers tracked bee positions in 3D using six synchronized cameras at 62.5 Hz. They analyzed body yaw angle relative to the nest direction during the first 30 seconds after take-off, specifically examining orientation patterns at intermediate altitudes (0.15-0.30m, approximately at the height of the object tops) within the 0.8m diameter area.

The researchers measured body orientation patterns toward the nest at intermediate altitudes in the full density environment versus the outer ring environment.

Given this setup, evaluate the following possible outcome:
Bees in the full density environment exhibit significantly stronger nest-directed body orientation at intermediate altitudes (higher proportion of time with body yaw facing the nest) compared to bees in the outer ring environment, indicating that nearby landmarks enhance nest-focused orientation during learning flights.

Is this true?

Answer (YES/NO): NO